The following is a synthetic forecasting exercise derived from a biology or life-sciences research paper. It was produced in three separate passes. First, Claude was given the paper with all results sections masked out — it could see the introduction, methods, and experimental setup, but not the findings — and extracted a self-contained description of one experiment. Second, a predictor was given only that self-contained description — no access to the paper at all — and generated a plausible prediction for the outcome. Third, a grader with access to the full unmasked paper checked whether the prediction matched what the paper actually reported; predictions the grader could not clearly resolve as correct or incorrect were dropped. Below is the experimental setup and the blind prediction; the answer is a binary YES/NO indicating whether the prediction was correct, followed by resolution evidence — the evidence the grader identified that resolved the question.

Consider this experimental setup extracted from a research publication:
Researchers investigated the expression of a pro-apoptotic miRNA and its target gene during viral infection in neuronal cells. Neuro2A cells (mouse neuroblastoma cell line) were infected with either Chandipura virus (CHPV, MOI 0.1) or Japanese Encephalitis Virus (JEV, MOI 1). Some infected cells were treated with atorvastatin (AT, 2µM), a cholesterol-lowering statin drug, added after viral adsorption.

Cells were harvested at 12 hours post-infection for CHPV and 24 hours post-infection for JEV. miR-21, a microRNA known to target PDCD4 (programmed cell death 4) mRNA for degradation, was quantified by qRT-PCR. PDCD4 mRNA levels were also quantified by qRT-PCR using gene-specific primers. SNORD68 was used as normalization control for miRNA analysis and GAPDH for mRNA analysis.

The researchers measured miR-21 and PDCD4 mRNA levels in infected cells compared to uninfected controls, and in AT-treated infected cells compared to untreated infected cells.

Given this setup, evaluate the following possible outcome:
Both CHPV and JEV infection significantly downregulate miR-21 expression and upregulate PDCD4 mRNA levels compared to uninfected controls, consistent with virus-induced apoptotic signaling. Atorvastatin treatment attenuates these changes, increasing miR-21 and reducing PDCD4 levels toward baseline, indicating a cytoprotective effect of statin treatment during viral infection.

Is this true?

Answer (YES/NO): NO